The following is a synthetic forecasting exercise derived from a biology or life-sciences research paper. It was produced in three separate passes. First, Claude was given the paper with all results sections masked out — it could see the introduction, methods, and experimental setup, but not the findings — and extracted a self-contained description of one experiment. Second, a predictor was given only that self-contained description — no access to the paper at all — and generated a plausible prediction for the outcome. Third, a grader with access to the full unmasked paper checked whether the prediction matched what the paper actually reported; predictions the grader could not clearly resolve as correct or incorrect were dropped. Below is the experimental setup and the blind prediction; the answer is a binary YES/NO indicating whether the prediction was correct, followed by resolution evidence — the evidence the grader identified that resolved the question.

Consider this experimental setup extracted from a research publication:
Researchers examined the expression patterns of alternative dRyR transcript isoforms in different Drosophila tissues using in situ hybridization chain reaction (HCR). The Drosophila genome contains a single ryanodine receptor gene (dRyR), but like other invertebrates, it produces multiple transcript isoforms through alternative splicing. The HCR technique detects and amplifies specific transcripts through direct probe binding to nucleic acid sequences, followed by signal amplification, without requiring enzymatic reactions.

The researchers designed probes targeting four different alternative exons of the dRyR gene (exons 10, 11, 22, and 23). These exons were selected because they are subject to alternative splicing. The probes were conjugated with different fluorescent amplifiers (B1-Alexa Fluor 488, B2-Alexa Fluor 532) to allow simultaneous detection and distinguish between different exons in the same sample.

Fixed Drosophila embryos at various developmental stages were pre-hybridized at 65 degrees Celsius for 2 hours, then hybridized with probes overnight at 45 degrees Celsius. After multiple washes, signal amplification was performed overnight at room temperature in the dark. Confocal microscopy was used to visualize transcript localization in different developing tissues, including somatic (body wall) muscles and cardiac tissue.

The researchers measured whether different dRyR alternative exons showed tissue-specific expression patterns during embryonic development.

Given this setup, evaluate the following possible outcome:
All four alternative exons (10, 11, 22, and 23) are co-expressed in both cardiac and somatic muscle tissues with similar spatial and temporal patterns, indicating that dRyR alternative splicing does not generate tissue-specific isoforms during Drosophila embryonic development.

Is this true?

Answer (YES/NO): NO